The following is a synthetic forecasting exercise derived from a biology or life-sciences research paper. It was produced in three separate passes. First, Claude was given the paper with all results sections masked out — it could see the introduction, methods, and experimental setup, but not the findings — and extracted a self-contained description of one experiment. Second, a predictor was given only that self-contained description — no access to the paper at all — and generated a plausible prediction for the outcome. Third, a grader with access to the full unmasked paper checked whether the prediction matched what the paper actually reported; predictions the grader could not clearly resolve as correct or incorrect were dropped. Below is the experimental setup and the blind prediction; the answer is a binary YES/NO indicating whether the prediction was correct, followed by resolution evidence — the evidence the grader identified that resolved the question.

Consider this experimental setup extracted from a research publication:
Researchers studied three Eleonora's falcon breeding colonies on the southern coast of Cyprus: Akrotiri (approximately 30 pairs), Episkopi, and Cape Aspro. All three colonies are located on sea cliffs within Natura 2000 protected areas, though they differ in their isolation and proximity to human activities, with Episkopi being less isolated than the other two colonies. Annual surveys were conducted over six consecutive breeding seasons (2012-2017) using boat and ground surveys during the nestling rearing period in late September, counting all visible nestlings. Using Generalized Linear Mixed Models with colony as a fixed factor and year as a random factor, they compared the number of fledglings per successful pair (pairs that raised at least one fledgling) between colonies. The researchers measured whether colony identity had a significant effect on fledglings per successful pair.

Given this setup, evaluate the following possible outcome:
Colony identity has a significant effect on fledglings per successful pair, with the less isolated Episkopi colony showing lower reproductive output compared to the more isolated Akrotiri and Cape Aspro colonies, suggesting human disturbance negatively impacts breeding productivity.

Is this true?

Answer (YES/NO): YES